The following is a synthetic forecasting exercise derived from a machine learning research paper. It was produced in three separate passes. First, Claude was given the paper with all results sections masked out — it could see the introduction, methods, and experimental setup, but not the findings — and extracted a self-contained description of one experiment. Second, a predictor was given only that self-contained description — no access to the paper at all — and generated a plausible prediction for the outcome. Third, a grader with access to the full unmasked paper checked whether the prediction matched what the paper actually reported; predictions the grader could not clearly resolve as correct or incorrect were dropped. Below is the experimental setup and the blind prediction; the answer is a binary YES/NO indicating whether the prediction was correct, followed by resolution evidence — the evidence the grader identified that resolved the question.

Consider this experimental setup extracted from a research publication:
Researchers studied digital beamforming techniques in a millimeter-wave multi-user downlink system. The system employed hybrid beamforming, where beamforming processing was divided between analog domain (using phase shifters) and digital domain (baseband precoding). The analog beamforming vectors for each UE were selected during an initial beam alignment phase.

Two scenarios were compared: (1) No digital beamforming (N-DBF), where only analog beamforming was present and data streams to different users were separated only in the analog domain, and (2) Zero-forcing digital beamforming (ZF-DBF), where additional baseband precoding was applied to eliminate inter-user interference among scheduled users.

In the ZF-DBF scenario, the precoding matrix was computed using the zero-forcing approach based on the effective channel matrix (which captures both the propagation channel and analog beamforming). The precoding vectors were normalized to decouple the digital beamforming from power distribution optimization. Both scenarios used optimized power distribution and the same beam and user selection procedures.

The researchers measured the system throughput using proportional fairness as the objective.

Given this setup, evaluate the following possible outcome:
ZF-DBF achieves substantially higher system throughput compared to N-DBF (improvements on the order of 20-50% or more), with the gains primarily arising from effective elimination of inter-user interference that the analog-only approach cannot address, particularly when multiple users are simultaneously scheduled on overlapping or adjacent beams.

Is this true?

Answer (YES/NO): YES